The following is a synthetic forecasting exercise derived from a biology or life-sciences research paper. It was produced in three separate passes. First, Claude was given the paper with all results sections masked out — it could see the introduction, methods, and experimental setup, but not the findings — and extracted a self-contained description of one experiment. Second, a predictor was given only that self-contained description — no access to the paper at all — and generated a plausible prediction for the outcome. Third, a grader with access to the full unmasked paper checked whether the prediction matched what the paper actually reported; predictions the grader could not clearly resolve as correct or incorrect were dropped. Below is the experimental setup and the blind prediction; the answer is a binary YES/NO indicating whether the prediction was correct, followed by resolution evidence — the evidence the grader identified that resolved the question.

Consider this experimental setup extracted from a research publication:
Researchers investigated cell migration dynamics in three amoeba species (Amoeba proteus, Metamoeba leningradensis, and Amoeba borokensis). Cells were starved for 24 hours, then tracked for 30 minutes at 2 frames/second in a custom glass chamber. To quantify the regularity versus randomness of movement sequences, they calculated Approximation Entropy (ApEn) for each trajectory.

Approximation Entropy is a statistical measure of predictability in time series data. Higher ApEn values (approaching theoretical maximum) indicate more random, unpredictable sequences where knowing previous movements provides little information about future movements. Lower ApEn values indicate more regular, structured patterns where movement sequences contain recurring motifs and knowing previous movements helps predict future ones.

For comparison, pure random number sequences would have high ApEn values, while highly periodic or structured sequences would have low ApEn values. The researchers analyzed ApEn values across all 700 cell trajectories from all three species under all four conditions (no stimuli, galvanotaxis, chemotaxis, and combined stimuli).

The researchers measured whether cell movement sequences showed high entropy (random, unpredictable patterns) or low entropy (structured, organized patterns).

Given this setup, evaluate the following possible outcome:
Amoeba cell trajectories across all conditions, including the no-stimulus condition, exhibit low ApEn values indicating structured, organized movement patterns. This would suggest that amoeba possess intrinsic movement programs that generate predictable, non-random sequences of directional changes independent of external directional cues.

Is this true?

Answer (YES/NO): YES